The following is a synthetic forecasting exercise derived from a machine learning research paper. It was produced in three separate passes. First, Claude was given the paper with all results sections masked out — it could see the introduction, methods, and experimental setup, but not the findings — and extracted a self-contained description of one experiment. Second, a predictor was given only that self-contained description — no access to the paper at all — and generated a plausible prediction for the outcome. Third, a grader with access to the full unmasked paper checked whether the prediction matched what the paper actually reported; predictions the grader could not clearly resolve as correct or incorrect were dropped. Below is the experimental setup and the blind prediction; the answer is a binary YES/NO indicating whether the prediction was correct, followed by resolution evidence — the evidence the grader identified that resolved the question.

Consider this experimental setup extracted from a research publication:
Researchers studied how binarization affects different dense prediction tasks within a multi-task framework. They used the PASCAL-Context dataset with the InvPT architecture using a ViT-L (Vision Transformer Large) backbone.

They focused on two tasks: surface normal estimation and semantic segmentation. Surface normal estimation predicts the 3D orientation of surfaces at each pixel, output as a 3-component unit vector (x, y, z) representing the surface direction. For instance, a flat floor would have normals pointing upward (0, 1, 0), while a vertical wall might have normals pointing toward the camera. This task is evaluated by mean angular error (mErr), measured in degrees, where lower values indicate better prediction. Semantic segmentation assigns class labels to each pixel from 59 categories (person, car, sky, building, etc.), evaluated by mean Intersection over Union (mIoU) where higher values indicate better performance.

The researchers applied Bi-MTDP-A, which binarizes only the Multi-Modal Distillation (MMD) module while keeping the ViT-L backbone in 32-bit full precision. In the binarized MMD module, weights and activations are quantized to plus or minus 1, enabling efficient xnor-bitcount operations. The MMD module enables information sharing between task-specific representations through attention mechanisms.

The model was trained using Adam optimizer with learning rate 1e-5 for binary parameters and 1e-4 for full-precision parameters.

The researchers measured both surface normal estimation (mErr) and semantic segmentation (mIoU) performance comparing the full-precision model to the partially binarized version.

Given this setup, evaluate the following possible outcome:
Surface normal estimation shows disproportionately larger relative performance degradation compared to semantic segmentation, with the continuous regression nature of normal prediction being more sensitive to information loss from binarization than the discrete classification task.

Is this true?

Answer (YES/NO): NO